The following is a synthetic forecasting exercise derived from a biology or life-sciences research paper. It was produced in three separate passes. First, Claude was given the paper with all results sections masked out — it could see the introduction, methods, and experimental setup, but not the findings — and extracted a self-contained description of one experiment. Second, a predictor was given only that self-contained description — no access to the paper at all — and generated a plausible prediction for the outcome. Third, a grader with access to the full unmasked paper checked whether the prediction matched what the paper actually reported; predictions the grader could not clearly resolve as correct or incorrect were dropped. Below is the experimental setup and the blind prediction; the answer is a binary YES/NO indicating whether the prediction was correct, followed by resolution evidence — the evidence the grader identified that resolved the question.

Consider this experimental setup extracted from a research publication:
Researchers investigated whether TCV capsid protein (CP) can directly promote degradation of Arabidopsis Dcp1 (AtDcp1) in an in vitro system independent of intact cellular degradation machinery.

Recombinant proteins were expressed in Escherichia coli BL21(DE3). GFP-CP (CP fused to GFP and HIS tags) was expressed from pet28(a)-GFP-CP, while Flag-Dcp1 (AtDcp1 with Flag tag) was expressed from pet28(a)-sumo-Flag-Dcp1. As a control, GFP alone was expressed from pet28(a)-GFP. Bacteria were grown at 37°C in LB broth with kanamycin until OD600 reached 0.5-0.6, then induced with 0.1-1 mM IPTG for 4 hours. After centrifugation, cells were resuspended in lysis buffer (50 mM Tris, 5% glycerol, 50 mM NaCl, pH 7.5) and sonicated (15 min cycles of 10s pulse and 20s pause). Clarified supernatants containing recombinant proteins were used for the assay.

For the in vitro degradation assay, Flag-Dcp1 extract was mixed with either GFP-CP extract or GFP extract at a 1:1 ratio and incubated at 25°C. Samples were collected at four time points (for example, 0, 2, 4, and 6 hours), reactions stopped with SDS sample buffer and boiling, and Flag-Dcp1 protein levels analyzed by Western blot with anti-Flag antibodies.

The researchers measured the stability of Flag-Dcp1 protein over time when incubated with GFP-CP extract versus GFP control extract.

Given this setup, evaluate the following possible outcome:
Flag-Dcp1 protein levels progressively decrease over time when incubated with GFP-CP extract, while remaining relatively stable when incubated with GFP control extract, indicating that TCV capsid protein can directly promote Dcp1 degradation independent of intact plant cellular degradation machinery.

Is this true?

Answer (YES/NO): YES